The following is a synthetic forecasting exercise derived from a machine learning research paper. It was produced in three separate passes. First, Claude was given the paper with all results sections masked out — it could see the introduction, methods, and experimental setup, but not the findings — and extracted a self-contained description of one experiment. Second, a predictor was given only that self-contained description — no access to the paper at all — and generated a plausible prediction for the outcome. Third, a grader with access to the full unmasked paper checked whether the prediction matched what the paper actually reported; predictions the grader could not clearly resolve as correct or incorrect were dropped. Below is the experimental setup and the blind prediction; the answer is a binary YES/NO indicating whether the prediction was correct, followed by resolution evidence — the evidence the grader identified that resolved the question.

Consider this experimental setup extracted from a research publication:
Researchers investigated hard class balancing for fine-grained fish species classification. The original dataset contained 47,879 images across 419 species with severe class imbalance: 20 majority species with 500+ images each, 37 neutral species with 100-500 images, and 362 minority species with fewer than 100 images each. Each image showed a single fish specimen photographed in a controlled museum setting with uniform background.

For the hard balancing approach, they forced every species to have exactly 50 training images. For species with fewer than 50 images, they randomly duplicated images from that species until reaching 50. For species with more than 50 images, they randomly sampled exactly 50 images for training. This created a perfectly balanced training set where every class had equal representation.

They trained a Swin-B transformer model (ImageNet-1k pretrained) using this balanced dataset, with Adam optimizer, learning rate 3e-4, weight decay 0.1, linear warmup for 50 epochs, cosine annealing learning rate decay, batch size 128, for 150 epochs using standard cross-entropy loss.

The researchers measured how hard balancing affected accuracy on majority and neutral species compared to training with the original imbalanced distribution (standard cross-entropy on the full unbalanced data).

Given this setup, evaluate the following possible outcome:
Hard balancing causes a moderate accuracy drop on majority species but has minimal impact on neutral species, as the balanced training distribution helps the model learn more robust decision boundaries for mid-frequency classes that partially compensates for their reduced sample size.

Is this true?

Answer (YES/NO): NO